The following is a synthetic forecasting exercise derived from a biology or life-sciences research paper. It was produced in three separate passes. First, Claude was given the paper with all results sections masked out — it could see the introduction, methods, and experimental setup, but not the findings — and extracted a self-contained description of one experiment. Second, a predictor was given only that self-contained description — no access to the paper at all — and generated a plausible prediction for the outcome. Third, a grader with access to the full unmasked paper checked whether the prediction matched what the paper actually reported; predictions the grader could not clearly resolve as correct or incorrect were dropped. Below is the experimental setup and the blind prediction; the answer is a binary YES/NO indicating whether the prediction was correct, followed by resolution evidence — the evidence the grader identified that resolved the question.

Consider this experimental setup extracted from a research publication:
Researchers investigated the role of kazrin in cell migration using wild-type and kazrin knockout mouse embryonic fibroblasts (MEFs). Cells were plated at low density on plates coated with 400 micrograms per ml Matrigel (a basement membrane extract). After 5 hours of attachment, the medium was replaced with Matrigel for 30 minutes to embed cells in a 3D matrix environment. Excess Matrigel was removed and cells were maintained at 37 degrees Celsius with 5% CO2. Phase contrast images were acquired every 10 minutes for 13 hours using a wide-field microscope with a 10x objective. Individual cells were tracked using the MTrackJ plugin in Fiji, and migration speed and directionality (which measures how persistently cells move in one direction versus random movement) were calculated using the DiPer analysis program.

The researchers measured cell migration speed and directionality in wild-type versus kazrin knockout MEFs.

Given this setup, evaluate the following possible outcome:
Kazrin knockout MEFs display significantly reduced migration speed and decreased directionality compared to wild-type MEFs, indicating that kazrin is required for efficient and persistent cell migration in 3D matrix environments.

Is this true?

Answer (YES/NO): NO